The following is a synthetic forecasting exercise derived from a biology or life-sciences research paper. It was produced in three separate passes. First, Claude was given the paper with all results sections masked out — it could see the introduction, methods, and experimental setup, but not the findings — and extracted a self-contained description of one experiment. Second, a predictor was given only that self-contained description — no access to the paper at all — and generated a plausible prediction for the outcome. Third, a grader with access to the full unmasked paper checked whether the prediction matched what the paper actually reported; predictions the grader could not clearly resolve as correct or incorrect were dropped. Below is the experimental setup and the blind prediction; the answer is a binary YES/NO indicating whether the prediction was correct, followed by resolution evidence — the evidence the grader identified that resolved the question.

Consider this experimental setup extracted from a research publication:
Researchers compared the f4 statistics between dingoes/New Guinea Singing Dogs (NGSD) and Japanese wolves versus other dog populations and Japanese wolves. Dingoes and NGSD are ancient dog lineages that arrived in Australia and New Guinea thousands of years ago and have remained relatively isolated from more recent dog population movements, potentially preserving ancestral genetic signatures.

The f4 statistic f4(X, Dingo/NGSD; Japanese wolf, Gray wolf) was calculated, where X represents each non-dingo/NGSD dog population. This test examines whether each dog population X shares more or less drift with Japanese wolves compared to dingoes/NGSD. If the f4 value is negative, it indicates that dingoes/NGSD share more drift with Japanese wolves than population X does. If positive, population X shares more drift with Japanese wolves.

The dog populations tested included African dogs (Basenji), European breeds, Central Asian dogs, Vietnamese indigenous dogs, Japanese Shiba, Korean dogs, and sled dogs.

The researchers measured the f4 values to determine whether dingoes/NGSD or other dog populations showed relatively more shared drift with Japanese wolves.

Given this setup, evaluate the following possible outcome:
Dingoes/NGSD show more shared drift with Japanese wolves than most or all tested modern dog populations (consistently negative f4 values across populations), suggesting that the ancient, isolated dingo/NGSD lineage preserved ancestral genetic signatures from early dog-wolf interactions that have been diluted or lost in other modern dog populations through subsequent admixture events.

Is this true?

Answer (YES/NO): YES